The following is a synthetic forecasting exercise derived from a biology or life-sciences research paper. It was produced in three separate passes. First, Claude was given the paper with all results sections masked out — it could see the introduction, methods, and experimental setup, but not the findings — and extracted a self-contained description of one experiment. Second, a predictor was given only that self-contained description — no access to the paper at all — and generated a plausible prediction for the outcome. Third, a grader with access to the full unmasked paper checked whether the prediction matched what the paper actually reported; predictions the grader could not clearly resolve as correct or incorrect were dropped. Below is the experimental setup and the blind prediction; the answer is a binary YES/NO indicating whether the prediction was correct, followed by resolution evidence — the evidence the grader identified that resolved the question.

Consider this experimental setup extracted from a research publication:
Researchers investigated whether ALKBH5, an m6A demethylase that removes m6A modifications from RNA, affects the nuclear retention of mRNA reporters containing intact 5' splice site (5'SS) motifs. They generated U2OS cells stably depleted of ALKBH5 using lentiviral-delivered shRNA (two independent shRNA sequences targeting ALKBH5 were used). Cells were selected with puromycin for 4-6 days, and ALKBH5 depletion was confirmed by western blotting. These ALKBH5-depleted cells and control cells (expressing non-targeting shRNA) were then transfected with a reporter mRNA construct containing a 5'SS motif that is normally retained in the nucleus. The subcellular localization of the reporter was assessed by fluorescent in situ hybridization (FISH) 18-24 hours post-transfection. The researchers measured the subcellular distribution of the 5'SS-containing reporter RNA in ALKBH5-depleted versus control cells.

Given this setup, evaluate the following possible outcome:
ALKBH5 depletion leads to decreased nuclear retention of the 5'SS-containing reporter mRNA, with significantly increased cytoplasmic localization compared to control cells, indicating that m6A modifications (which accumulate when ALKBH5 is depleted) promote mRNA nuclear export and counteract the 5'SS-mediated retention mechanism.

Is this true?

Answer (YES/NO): NO